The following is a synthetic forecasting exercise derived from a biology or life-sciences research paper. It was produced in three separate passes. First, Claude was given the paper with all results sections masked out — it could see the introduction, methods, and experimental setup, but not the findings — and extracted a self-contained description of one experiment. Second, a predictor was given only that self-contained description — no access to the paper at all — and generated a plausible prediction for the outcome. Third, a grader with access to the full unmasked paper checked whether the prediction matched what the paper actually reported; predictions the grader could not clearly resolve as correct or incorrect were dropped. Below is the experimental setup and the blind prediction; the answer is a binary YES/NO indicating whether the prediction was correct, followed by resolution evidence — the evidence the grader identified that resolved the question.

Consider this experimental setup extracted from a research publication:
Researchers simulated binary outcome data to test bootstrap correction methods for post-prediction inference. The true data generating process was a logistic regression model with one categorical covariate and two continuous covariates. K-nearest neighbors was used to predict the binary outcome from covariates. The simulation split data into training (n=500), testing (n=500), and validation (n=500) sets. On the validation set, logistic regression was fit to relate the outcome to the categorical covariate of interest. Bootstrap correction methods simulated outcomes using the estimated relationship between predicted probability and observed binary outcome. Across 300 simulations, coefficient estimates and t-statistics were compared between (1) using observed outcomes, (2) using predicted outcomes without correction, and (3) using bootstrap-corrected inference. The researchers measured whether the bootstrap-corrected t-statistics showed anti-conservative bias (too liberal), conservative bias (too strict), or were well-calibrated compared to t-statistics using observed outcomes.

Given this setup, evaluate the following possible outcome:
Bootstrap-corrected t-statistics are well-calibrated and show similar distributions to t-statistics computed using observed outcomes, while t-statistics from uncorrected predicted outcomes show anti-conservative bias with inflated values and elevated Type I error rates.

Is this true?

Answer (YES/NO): NO